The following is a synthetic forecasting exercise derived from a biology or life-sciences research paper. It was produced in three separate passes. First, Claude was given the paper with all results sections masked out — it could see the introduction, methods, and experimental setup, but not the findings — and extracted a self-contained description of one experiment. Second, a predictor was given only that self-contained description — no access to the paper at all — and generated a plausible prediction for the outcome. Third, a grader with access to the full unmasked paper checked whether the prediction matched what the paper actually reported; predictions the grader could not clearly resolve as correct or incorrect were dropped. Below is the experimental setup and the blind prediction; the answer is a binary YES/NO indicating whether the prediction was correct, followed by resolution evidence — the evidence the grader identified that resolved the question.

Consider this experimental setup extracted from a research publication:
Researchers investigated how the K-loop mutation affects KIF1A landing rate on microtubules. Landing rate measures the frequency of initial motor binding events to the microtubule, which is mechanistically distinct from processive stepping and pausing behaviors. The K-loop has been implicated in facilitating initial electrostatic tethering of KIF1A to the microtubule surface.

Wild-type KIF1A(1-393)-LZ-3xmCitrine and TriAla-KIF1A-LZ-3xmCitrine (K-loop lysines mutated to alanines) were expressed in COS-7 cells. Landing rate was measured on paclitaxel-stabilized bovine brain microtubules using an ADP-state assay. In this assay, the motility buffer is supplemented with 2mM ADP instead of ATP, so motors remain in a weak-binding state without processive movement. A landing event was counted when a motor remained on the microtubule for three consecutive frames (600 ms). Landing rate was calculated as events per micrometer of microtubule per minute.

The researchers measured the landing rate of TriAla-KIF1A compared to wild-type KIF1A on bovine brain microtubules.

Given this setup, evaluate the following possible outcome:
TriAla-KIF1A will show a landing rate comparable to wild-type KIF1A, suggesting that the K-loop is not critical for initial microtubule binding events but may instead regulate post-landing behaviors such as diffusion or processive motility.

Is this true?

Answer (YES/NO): NO